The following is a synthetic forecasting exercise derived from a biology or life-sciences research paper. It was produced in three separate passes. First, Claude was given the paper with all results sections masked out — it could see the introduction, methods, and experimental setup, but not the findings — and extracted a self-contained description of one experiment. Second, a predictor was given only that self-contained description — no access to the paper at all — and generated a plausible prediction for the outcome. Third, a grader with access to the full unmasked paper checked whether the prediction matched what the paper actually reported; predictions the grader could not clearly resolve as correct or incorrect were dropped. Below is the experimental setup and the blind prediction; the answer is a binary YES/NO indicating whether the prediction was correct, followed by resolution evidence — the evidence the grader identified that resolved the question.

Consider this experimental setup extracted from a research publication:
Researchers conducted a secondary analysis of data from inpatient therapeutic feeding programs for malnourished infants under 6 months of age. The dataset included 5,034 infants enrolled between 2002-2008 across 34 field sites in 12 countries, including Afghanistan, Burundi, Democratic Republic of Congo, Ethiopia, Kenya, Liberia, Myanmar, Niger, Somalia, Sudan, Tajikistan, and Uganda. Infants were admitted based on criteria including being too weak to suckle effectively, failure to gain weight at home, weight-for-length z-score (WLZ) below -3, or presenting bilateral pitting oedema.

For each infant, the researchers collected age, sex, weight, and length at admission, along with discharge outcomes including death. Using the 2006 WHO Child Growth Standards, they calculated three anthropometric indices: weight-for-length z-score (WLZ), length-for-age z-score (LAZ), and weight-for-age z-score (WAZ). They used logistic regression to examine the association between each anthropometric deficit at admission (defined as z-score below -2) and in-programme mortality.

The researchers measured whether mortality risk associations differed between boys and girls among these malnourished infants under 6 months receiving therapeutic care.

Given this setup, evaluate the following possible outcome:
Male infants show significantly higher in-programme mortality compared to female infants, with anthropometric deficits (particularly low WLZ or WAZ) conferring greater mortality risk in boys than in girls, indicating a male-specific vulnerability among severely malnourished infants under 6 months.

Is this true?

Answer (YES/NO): NO